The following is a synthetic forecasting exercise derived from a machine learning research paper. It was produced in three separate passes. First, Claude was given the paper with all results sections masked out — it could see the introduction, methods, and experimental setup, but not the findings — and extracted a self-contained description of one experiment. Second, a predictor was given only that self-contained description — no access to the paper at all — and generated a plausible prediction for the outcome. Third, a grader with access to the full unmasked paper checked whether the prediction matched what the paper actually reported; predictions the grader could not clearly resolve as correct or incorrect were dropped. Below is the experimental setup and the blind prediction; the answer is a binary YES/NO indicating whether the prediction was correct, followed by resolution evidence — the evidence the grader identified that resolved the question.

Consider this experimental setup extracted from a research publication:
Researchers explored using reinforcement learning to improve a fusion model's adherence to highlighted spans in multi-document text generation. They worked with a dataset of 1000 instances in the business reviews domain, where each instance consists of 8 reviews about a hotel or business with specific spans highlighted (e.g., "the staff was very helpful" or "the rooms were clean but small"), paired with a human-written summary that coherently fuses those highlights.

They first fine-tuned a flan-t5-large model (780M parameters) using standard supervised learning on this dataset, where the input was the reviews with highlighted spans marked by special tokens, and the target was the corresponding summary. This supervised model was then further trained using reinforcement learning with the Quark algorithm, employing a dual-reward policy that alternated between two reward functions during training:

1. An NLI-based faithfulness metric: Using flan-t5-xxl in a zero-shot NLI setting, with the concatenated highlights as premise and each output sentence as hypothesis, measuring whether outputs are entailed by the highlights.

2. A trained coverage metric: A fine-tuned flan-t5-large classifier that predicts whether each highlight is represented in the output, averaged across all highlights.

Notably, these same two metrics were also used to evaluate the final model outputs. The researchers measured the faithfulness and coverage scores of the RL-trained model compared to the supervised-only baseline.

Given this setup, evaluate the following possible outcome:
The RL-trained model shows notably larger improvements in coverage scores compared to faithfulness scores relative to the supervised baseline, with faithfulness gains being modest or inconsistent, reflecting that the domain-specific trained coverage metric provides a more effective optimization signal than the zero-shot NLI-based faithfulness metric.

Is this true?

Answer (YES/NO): NO